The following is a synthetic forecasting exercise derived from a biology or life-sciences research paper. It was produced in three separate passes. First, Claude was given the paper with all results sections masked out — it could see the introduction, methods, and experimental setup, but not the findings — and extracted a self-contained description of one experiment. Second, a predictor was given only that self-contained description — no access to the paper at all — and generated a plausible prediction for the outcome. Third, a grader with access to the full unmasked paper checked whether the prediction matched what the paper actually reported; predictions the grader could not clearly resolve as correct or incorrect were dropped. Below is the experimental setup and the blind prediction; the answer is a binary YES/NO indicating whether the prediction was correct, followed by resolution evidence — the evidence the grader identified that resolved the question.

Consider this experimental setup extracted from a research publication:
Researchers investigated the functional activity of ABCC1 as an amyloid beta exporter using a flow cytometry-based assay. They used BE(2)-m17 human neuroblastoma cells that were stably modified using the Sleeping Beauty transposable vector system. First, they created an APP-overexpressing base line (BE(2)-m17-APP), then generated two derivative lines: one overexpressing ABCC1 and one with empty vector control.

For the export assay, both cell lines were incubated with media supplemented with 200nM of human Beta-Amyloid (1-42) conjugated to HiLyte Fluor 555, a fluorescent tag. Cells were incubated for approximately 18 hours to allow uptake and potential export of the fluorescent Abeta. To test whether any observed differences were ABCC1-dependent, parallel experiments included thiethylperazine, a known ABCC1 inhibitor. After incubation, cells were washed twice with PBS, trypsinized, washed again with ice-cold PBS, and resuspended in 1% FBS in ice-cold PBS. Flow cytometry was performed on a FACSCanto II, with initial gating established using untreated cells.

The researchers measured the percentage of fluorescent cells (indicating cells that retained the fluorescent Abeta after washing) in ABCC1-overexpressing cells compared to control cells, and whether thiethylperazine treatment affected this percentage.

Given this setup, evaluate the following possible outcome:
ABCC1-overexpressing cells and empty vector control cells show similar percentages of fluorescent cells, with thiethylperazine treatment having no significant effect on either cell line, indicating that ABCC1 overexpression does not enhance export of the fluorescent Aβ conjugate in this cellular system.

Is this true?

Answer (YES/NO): NO